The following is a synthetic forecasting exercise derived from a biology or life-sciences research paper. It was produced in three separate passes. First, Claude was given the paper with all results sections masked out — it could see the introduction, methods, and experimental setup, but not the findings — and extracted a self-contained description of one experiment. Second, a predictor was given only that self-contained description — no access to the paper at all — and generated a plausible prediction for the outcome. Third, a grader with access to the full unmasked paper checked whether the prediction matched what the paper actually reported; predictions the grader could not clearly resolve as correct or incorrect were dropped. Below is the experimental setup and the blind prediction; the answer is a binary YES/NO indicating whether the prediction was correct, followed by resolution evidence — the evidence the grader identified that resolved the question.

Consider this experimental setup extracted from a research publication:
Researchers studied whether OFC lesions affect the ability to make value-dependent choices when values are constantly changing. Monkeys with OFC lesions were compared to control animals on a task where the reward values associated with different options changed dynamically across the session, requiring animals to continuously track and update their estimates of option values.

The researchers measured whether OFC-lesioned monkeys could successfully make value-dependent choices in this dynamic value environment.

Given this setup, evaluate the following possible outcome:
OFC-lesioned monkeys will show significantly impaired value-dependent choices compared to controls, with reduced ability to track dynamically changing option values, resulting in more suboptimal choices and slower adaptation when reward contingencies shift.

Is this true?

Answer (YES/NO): NO